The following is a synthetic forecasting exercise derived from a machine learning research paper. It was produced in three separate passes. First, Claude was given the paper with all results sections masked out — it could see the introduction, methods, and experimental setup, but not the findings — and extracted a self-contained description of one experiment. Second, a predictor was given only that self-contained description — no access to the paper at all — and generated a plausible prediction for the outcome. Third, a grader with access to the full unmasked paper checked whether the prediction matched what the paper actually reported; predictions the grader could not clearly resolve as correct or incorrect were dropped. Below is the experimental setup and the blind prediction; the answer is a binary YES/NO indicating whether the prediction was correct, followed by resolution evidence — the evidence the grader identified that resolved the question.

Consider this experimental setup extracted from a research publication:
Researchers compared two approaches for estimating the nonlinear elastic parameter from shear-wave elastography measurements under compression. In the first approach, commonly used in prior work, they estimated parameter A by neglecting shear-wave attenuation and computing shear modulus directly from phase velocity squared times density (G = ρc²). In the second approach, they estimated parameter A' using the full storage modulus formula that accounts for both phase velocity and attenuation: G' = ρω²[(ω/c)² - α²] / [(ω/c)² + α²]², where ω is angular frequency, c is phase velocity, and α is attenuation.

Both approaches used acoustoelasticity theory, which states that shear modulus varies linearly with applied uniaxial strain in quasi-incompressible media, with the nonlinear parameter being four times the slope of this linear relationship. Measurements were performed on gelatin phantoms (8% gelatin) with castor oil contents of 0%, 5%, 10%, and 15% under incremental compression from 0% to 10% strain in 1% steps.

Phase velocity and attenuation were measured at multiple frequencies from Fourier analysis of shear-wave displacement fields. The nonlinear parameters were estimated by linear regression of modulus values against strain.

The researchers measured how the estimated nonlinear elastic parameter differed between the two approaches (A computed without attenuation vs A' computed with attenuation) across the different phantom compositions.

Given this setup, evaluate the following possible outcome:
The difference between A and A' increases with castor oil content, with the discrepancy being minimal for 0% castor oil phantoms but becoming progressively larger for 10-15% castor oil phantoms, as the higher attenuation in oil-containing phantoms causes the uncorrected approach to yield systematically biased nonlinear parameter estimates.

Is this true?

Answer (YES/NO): NO